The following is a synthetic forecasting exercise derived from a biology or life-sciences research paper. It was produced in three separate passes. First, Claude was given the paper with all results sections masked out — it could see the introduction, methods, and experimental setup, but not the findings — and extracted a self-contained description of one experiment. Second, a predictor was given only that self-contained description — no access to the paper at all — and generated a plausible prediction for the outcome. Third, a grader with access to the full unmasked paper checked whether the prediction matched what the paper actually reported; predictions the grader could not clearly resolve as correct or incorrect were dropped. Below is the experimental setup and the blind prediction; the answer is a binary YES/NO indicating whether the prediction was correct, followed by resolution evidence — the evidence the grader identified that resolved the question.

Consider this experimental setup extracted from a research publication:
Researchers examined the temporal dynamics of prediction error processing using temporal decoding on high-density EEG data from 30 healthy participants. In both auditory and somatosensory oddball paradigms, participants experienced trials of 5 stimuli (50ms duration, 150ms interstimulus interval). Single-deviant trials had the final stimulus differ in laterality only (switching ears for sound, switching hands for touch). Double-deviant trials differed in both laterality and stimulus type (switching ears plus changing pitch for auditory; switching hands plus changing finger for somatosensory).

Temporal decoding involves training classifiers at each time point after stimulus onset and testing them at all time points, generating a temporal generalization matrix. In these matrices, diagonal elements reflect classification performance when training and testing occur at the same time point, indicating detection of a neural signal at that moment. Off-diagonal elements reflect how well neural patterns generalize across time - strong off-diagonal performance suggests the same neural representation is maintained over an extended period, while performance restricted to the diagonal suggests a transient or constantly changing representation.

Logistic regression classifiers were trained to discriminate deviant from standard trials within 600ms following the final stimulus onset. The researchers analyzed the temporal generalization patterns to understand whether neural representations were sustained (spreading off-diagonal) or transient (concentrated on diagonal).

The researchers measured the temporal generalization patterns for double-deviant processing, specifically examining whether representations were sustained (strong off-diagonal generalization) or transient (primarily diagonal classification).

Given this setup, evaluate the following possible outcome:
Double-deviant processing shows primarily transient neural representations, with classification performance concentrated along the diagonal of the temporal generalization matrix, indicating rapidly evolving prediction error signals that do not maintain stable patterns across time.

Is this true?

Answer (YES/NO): NO